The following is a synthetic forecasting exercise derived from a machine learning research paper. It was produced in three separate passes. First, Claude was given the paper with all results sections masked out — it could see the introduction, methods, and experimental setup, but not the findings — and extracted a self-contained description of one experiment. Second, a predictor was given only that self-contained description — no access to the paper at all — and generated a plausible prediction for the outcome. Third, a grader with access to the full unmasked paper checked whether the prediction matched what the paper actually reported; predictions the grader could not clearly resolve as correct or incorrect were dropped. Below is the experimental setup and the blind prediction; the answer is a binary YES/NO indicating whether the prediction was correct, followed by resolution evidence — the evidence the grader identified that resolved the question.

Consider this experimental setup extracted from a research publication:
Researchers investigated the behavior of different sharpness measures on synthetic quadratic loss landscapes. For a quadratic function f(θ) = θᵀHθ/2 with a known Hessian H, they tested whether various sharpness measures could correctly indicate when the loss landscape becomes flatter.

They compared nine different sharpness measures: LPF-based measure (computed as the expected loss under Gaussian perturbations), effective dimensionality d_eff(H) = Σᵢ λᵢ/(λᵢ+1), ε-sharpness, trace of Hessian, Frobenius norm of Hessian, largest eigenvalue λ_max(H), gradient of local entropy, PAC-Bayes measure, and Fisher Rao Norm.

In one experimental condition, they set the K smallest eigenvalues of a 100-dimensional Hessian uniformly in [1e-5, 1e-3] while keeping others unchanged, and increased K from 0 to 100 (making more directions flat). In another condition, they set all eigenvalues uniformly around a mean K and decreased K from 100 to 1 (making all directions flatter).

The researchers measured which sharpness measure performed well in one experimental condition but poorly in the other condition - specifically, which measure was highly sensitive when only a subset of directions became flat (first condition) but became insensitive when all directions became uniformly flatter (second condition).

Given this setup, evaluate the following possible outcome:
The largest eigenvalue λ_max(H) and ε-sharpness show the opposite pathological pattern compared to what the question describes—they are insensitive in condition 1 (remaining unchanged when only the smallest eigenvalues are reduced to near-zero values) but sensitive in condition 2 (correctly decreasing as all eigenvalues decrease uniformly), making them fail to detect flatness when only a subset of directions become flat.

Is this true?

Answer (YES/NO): NO